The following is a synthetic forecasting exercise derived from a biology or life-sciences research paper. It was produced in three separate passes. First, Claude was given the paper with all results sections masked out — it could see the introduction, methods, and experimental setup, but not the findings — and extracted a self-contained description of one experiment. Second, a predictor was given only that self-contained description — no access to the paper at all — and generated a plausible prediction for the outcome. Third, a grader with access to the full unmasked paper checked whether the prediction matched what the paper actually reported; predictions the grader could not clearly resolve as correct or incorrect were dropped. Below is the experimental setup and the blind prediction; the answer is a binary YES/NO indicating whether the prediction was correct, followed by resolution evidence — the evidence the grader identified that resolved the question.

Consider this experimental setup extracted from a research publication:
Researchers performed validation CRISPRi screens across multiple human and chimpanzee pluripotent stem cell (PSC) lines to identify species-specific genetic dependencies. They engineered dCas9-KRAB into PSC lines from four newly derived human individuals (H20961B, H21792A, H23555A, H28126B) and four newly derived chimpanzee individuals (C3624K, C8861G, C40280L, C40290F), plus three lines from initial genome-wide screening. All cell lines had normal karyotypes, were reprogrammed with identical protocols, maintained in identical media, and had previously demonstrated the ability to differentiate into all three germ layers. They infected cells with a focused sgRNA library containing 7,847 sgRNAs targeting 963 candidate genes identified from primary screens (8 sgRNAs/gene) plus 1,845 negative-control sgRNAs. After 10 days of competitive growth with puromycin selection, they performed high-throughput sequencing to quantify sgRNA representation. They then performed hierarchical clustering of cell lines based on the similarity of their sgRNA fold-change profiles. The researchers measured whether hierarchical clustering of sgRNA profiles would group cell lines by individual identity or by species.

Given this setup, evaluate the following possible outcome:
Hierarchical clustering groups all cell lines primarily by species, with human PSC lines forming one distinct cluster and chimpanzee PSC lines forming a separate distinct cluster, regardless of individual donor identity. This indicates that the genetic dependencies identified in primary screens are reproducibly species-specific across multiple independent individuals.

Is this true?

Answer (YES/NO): YES